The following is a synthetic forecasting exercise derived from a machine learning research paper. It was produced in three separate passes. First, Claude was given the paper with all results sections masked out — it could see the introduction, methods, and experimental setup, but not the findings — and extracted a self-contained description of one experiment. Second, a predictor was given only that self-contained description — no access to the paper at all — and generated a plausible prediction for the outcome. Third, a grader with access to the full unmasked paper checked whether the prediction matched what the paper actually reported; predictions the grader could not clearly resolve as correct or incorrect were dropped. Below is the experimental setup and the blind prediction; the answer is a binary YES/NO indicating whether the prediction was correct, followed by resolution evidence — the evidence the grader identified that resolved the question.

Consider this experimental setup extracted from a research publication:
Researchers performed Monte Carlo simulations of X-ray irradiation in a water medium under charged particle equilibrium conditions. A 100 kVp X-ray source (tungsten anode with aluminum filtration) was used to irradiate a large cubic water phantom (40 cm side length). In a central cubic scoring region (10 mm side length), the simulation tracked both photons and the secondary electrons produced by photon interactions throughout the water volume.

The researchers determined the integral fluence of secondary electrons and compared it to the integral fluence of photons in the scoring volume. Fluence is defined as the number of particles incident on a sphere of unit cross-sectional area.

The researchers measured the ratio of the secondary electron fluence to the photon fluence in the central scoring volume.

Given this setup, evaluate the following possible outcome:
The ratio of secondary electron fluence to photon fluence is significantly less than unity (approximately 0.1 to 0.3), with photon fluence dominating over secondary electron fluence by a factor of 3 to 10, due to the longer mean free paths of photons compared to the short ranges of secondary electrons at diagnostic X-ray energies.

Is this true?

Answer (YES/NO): NO